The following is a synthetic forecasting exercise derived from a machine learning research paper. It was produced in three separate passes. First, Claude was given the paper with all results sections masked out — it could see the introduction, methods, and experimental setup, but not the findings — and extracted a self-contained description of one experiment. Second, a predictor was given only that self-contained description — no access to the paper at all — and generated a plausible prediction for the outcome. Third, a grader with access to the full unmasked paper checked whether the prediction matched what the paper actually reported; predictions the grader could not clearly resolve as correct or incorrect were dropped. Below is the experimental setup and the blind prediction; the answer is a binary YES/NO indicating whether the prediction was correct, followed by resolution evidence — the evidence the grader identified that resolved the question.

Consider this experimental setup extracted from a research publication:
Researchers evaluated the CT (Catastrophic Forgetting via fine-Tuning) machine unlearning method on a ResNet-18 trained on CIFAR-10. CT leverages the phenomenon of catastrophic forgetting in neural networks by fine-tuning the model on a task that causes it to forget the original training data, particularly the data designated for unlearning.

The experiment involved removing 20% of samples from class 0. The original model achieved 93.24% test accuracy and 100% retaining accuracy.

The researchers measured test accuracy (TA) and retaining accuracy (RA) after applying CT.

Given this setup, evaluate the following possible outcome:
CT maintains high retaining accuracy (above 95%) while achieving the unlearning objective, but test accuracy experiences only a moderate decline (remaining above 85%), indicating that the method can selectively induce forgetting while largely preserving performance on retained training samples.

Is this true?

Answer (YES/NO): NO